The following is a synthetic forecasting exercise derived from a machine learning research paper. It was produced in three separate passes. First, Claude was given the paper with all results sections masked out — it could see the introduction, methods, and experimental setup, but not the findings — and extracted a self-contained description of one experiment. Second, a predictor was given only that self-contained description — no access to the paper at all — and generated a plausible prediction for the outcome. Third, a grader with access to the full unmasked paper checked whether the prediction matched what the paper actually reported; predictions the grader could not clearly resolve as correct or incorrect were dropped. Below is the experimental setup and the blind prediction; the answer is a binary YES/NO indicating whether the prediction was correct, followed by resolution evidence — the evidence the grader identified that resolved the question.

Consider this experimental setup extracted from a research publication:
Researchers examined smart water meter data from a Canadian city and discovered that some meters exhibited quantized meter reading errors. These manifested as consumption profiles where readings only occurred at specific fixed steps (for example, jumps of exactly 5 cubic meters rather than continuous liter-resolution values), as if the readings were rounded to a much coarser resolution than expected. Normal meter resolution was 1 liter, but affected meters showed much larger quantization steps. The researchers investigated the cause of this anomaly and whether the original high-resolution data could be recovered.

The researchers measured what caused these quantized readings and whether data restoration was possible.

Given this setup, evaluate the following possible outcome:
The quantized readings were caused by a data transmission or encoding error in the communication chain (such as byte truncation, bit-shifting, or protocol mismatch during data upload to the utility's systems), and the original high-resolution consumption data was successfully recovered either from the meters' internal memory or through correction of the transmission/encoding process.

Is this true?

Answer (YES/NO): NO